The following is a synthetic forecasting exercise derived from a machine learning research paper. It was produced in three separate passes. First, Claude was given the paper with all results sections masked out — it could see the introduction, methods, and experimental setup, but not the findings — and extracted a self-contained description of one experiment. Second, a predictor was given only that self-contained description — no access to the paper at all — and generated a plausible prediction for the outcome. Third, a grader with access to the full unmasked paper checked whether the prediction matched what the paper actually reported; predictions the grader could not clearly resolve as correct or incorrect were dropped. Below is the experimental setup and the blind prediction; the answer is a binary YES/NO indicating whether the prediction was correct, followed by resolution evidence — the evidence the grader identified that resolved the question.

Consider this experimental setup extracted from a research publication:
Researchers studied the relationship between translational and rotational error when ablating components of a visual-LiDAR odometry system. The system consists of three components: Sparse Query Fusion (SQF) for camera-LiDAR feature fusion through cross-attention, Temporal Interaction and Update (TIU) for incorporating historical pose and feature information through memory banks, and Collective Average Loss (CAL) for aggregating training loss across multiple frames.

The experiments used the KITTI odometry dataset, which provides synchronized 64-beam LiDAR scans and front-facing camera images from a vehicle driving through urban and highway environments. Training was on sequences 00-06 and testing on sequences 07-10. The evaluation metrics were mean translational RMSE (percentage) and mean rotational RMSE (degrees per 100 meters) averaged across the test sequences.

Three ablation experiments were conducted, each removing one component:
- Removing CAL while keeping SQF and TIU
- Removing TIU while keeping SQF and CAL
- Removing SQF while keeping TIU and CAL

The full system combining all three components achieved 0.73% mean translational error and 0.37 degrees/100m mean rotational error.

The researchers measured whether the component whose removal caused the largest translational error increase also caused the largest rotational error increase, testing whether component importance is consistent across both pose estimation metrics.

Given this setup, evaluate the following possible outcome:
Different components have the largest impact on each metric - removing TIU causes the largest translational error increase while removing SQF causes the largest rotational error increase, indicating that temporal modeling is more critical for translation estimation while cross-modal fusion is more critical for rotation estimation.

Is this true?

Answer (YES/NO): NO